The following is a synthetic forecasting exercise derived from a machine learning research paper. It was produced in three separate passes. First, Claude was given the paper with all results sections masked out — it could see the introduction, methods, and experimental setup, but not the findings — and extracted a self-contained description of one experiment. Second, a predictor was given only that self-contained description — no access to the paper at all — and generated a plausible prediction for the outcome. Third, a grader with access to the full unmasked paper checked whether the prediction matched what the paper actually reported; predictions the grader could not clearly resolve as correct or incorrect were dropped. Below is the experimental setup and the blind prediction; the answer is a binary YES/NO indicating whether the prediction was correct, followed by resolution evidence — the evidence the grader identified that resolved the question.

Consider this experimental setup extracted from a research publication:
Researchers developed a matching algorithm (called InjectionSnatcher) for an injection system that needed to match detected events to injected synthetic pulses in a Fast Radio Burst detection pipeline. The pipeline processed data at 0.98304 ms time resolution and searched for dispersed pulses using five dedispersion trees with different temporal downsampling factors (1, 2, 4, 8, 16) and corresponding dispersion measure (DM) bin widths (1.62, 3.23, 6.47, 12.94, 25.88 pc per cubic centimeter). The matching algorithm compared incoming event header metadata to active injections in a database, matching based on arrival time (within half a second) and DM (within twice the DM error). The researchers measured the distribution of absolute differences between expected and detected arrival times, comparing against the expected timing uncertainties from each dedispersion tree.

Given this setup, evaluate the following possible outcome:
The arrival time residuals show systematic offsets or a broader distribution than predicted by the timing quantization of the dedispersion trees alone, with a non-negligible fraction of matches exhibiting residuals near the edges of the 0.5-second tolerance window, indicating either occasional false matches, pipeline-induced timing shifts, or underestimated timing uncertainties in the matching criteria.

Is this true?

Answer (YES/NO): NO